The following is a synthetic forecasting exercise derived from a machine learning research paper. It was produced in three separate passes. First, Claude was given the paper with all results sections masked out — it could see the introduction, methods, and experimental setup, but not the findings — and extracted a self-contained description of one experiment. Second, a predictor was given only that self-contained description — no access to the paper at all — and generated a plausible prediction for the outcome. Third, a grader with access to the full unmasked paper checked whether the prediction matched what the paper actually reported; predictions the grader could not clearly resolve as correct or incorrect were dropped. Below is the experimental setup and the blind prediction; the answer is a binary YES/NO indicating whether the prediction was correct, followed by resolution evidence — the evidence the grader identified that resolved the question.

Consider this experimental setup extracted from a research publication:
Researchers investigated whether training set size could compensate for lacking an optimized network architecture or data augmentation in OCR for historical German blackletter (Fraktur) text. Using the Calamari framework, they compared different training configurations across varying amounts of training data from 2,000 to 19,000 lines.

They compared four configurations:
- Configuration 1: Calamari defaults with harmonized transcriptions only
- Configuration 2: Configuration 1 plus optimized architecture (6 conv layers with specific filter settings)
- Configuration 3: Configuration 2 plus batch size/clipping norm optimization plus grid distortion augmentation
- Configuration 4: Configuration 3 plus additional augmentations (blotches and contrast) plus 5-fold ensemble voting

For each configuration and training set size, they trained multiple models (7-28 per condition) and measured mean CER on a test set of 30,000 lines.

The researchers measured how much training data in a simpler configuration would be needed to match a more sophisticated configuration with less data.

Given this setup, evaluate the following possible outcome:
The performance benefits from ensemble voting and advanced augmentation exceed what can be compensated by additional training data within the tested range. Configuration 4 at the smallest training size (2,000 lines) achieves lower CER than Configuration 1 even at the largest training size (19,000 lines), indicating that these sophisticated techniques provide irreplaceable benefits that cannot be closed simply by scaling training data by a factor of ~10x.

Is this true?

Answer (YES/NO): YES